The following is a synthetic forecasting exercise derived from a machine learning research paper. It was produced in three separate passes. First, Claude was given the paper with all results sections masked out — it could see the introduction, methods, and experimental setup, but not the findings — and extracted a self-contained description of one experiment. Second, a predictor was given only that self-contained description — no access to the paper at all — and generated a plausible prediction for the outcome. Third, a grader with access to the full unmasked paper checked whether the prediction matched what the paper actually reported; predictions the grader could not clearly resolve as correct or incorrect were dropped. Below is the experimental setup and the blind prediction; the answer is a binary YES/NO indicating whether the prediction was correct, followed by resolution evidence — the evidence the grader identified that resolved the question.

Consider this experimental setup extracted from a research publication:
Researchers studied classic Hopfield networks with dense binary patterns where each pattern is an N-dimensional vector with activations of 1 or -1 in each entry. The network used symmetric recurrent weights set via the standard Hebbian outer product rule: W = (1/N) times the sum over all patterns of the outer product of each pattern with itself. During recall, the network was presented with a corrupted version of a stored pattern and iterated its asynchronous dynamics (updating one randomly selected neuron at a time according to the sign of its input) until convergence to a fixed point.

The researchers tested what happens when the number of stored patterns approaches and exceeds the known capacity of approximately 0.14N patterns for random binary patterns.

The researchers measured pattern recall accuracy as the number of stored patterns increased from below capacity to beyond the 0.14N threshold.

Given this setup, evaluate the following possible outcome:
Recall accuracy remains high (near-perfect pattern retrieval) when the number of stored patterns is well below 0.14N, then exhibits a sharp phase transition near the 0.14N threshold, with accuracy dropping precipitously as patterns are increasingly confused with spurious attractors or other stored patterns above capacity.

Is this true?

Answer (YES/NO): YES